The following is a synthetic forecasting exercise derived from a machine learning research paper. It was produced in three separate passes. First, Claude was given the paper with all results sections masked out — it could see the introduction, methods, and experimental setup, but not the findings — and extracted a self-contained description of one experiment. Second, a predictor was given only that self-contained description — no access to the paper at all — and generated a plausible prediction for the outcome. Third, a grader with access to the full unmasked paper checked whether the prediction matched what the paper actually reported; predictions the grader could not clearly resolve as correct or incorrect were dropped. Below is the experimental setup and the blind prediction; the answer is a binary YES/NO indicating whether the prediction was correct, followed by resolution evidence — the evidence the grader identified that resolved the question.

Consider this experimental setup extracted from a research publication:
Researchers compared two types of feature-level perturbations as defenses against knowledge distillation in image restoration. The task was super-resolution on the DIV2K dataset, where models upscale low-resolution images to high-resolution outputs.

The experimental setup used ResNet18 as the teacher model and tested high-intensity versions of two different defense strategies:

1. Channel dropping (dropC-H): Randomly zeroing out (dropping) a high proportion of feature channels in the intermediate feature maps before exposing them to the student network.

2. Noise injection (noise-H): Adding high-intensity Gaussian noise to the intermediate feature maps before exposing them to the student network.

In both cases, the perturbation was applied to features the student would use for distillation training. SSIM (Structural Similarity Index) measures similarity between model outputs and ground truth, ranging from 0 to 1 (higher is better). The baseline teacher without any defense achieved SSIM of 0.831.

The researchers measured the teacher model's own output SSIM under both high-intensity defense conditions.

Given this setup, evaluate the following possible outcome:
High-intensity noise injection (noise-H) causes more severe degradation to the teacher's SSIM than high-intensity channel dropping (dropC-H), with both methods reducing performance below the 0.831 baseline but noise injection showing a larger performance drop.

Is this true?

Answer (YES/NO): YES